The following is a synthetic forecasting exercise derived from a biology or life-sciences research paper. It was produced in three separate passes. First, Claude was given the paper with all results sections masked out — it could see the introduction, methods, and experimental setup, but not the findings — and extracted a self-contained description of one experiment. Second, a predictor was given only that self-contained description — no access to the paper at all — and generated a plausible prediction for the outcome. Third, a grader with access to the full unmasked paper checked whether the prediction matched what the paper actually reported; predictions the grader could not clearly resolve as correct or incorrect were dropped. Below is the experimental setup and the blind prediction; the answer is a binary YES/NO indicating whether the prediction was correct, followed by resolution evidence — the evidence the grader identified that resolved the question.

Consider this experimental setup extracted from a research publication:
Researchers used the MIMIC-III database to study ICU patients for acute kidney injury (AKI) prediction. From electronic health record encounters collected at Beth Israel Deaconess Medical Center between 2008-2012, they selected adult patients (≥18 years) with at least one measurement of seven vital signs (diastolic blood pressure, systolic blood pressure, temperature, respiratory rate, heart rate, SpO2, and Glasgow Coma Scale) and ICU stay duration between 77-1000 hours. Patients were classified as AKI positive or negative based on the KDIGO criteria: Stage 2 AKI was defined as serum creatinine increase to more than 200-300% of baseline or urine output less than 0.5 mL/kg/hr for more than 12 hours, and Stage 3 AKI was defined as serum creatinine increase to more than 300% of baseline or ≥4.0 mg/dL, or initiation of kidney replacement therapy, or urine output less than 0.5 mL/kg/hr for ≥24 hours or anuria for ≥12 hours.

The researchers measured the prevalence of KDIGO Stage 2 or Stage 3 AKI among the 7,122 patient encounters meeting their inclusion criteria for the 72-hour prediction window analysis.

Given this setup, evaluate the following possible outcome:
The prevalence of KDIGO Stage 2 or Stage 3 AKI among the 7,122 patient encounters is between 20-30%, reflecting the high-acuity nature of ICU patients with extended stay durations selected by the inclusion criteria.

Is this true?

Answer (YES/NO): NO